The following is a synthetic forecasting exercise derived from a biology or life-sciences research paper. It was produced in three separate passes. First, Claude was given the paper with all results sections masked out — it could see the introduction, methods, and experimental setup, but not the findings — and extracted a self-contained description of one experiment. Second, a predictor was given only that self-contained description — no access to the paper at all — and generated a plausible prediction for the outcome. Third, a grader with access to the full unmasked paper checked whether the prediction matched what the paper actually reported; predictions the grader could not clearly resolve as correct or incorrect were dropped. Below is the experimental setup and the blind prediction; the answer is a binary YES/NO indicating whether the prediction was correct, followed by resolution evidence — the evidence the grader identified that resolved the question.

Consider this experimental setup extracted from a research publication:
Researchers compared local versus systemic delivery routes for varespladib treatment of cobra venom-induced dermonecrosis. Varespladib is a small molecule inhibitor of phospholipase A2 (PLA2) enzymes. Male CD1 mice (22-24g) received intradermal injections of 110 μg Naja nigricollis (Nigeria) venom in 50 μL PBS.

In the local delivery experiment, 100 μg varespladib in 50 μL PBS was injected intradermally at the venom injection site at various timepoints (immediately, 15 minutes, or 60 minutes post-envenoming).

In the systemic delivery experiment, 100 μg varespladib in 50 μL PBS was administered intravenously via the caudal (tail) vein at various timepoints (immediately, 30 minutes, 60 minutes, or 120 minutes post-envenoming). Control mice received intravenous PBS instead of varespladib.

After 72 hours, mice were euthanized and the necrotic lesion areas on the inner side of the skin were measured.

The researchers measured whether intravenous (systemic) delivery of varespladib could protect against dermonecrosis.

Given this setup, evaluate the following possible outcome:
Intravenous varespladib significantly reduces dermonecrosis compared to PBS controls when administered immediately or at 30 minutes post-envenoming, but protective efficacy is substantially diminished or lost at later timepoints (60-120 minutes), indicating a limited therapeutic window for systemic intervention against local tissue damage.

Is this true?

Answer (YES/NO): NO